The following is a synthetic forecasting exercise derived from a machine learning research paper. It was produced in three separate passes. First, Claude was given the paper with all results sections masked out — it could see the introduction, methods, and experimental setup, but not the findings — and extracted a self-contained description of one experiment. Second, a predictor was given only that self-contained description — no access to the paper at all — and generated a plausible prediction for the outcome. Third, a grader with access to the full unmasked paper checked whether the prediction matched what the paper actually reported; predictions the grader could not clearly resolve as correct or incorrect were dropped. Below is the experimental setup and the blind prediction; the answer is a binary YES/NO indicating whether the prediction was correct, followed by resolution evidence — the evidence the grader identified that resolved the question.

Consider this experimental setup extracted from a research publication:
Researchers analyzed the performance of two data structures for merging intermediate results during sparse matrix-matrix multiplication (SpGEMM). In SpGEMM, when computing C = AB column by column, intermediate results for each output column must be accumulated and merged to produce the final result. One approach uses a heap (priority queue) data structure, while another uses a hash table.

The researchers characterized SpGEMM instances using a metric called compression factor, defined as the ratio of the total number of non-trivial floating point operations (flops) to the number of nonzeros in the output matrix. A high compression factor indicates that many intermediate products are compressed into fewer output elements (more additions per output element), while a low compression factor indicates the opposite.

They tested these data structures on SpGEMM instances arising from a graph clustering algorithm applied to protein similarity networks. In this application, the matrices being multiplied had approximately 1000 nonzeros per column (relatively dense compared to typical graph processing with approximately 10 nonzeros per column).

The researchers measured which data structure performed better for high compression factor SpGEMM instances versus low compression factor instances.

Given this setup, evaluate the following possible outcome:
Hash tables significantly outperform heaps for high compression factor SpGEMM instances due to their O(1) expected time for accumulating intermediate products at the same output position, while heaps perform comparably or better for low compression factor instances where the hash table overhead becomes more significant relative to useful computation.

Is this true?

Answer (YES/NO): YES